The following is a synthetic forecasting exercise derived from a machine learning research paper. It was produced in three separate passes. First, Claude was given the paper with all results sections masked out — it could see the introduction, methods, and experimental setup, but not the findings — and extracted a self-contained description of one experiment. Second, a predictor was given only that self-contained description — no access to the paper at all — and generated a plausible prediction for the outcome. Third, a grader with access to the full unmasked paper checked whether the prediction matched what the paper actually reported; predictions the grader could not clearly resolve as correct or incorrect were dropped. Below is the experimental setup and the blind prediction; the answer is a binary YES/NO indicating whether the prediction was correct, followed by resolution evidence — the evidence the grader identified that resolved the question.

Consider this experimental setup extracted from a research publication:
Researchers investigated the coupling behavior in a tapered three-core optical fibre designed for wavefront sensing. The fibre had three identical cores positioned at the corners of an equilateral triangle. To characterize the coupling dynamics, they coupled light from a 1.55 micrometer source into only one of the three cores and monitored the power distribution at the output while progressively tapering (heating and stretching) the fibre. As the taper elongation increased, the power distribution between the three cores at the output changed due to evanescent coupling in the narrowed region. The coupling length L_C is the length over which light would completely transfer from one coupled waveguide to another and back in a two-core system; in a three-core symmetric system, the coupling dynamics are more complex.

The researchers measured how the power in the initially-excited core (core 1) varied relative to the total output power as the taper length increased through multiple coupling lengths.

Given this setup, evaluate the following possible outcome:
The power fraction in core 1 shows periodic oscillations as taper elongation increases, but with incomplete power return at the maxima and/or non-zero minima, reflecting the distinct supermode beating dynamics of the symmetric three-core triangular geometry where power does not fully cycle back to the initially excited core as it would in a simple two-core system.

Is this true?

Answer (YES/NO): YES